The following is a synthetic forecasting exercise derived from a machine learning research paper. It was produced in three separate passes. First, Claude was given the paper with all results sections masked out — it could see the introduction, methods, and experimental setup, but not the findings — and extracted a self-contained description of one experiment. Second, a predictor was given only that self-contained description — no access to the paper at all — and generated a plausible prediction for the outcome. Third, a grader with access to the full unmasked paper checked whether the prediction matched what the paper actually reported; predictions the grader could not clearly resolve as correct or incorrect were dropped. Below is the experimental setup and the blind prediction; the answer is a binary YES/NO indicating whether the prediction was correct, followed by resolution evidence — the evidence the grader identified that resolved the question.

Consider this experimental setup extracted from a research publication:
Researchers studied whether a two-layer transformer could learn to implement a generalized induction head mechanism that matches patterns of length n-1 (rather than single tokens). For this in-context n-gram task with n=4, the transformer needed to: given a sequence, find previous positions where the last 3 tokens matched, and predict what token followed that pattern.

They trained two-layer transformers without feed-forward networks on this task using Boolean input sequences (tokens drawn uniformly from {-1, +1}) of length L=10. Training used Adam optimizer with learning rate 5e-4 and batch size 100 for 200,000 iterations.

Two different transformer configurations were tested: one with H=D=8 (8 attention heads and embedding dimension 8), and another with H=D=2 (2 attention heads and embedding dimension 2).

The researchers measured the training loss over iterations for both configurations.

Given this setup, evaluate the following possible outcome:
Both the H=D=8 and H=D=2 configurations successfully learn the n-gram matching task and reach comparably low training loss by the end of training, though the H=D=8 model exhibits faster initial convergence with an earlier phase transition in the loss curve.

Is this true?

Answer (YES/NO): NO